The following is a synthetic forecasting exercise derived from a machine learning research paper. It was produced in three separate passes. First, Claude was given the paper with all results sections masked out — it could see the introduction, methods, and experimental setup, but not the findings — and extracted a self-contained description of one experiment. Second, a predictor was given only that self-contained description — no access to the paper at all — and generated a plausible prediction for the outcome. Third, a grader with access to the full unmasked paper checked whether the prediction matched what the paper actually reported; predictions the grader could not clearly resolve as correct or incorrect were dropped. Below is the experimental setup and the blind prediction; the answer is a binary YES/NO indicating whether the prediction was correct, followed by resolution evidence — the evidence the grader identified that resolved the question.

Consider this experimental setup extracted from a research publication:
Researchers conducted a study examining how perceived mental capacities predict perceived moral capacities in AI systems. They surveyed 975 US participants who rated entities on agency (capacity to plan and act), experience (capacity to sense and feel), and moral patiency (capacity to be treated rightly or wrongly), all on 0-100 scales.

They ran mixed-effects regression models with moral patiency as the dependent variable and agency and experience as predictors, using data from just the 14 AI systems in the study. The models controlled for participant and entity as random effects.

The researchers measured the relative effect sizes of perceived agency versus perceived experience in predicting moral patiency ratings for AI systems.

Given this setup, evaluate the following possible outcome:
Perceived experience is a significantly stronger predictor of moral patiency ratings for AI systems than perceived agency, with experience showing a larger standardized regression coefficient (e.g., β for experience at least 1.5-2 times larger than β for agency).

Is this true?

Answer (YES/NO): YES